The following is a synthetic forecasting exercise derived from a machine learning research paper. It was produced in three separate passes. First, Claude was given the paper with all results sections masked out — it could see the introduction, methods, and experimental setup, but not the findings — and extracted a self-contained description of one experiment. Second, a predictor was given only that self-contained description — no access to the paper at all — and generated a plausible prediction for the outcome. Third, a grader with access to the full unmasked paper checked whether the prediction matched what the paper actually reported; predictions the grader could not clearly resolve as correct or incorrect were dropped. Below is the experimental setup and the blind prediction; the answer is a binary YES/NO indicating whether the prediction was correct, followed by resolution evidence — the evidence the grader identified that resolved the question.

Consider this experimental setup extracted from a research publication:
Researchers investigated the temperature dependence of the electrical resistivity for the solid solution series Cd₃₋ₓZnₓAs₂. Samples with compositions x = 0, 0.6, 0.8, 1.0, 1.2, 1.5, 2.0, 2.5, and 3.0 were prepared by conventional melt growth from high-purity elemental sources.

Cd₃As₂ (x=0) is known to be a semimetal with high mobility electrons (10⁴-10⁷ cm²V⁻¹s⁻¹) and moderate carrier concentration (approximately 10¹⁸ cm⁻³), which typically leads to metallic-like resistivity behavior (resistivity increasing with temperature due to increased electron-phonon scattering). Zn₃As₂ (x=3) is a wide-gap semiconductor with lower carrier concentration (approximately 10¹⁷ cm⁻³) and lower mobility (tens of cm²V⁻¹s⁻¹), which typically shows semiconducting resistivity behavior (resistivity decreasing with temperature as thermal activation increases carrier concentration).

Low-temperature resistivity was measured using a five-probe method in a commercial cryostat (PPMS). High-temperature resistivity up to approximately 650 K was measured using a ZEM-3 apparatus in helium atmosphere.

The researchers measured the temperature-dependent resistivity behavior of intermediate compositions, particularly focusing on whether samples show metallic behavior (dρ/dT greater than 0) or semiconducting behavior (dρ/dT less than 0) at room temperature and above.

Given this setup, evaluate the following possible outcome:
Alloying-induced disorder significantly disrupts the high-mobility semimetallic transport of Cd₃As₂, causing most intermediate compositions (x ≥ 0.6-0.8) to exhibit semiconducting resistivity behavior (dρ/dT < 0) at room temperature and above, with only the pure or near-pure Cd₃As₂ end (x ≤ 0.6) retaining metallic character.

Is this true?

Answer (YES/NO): NO